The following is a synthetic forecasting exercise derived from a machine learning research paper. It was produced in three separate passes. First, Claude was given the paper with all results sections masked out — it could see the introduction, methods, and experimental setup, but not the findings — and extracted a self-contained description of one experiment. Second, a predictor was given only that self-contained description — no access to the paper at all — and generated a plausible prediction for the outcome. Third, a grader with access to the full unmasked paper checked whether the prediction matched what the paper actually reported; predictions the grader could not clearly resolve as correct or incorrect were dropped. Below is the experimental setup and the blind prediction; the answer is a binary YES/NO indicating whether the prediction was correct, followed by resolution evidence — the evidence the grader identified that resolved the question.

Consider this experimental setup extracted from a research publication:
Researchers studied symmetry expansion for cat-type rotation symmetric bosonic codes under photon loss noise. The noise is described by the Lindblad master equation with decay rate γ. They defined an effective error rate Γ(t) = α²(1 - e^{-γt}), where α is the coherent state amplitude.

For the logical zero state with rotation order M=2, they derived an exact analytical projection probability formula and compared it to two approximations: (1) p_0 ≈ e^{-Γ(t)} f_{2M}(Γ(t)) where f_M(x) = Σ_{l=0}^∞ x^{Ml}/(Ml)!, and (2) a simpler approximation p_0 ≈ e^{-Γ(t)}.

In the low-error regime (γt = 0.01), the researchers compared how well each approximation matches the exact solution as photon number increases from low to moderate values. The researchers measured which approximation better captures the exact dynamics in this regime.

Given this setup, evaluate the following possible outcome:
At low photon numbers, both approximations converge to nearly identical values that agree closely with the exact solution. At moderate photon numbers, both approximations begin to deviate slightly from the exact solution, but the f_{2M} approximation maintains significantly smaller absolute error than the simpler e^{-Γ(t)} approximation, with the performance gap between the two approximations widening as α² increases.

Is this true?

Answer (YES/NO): NO